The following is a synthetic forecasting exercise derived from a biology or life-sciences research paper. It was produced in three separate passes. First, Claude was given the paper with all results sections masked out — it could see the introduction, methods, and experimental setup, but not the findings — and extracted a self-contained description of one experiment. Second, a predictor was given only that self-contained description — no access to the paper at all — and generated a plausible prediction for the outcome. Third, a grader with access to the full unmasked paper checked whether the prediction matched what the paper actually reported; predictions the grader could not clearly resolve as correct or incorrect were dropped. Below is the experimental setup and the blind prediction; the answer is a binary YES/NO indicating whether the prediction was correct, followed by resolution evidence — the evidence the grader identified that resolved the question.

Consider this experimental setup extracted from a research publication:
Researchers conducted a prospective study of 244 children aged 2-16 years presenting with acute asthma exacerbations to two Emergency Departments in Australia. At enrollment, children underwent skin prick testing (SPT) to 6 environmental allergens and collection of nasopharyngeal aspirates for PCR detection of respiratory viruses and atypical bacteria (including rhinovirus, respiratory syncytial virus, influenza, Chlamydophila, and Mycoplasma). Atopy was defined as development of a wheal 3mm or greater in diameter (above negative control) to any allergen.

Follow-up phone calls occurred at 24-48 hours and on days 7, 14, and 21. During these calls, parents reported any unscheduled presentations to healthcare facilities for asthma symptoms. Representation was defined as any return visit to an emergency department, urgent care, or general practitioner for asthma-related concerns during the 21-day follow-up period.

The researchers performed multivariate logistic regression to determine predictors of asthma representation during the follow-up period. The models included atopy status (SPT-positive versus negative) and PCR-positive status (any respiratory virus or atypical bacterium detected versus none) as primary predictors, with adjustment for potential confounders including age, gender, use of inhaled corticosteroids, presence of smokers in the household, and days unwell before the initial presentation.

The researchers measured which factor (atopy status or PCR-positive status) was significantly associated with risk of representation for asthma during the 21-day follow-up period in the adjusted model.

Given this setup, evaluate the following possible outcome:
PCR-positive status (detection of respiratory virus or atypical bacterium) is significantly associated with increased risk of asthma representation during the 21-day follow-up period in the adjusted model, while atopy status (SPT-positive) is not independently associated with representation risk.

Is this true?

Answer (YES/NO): NO